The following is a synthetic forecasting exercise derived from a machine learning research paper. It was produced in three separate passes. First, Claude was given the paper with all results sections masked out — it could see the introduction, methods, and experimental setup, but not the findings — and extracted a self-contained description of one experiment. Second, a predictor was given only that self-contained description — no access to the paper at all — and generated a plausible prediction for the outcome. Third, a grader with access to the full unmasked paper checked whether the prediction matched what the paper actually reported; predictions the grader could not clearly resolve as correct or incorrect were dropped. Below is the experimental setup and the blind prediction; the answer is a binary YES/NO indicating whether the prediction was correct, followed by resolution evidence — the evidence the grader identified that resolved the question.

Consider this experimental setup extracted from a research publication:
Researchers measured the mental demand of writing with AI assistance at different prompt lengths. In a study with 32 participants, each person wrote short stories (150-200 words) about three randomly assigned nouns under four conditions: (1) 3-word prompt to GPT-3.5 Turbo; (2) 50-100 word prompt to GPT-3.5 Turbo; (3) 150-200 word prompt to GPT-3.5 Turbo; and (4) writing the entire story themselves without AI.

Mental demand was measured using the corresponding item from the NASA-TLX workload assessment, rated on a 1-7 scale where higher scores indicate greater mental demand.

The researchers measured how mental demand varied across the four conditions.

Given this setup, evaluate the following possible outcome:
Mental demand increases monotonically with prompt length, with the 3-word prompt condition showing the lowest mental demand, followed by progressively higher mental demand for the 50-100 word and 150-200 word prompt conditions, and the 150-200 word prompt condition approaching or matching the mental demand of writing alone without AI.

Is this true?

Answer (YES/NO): YES